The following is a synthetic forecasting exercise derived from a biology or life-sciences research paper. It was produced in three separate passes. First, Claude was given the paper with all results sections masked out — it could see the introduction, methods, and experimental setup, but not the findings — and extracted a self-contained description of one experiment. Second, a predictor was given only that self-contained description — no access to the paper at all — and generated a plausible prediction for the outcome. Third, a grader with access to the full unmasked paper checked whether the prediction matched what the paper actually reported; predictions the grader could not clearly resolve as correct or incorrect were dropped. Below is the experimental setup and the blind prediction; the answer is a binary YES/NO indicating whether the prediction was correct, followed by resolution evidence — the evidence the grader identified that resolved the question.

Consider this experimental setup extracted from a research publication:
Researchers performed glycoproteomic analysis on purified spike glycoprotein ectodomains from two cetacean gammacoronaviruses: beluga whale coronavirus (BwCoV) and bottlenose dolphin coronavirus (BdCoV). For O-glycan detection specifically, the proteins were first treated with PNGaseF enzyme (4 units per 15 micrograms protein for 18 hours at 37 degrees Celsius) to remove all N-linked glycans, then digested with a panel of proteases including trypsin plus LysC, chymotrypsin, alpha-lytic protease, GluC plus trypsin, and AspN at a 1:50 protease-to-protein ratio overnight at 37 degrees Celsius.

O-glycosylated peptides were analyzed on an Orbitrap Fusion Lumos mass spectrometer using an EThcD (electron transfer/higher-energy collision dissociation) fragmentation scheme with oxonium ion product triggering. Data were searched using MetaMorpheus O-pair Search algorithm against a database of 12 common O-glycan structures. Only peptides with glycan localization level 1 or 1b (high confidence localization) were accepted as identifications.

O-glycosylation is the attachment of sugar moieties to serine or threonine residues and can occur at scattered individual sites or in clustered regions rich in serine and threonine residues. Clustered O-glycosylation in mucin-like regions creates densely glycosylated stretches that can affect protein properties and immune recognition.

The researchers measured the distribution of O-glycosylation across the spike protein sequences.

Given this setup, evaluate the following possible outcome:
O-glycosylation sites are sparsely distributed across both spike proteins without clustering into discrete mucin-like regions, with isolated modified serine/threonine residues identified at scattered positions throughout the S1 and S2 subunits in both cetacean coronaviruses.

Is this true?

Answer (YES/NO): NO